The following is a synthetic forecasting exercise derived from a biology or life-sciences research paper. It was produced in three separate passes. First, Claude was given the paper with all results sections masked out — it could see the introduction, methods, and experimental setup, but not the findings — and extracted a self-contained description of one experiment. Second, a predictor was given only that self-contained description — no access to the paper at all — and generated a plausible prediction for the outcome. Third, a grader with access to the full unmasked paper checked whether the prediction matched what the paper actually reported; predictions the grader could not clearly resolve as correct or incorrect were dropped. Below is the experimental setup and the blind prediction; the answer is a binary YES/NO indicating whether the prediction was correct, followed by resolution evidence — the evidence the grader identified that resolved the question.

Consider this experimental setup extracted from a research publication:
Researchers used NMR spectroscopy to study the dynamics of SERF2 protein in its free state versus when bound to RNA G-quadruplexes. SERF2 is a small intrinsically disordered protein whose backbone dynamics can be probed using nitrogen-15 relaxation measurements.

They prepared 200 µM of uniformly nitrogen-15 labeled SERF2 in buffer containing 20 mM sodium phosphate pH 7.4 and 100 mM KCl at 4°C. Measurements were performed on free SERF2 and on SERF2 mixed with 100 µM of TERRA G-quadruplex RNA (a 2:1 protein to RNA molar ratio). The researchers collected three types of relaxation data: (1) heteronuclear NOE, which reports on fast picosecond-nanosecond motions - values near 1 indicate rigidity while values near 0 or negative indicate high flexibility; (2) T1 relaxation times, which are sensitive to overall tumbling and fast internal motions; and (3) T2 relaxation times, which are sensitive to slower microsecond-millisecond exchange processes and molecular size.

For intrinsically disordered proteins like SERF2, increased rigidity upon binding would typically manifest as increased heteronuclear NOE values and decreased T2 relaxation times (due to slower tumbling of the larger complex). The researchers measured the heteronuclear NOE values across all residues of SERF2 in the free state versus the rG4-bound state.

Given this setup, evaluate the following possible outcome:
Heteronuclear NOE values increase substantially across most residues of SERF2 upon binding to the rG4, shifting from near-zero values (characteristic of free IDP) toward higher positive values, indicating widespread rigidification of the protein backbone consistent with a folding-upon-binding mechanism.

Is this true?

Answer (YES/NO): NO